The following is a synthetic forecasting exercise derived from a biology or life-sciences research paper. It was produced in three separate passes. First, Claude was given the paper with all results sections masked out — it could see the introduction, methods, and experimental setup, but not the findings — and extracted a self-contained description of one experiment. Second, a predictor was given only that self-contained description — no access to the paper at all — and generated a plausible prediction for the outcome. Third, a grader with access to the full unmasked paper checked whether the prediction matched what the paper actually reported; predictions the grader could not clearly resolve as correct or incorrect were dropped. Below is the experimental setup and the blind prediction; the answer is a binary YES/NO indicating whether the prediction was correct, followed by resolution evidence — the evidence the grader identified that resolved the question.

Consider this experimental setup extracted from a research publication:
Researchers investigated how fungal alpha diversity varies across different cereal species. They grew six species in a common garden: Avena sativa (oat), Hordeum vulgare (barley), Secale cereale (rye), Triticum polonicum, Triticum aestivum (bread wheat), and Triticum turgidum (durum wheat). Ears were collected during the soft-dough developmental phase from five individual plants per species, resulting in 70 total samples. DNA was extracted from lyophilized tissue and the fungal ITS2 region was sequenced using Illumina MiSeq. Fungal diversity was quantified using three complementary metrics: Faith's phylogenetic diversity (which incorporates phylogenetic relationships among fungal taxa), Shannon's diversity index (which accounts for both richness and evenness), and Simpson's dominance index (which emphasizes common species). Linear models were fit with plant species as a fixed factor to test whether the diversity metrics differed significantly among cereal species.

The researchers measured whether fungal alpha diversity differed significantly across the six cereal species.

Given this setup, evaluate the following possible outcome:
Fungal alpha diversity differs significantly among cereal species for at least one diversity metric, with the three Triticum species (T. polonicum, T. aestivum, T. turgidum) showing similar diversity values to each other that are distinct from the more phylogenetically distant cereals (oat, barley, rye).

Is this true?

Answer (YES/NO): NO